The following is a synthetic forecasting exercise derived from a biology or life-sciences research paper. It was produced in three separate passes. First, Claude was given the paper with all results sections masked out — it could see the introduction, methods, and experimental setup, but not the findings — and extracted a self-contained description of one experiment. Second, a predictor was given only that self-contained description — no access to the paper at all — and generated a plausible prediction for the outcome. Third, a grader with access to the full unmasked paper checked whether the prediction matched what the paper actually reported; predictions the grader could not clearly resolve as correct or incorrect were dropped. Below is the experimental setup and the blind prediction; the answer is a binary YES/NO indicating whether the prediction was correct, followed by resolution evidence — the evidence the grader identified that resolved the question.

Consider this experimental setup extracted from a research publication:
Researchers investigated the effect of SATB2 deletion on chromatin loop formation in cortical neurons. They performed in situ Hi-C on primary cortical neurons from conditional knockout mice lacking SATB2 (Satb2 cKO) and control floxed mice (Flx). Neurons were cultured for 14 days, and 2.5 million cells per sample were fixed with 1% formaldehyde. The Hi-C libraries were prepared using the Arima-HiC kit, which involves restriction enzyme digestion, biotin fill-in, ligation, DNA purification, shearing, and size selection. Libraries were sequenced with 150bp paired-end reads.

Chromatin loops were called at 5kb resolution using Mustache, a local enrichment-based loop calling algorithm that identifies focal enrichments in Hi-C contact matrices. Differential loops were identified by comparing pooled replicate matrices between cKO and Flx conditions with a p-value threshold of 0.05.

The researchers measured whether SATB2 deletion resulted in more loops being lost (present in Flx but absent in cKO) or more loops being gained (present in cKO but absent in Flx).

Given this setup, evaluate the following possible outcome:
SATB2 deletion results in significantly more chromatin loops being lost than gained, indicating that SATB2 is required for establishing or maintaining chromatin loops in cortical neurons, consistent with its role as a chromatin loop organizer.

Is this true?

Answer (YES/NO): YES